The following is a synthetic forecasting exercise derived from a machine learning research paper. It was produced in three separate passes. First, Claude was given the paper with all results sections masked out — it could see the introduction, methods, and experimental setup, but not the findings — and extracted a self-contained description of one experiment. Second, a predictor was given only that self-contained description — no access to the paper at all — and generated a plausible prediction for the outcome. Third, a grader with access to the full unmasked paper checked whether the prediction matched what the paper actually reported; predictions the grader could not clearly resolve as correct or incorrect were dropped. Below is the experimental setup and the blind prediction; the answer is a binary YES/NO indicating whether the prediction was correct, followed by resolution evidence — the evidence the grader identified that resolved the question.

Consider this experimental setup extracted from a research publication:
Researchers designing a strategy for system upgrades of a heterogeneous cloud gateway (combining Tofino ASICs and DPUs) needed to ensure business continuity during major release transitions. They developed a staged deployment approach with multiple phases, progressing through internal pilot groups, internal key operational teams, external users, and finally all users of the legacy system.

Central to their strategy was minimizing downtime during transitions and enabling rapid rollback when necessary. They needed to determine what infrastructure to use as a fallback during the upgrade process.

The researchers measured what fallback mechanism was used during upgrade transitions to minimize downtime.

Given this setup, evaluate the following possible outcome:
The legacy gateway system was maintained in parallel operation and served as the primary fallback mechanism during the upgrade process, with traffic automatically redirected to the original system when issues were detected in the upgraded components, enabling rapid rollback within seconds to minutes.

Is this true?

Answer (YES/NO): NO